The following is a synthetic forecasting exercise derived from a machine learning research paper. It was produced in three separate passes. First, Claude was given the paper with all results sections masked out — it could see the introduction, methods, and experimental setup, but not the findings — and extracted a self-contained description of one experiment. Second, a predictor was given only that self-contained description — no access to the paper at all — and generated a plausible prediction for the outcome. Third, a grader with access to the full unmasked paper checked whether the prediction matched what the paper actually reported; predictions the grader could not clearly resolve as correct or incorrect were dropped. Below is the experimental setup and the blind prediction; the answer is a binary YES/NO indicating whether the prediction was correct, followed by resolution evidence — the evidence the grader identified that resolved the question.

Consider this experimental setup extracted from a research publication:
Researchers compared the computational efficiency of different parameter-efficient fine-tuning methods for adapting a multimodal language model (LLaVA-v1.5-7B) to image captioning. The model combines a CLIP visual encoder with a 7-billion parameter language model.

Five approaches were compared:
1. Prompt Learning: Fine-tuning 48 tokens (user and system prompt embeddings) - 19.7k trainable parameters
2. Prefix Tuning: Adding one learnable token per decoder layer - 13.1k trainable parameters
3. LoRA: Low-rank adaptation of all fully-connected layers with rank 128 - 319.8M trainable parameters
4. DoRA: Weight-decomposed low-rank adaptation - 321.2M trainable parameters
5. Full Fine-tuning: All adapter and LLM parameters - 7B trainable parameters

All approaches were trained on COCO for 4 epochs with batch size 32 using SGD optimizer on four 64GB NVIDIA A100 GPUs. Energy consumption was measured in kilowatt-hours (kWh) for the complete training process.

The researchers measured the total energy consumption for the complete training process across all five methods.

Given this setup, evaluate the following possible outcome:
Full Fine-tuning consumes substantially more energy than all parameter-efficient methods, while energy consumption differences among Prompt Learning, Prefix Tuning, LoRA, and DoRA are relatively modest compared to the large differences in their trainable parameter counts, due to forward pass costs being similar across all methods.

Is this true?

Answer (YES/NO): NO